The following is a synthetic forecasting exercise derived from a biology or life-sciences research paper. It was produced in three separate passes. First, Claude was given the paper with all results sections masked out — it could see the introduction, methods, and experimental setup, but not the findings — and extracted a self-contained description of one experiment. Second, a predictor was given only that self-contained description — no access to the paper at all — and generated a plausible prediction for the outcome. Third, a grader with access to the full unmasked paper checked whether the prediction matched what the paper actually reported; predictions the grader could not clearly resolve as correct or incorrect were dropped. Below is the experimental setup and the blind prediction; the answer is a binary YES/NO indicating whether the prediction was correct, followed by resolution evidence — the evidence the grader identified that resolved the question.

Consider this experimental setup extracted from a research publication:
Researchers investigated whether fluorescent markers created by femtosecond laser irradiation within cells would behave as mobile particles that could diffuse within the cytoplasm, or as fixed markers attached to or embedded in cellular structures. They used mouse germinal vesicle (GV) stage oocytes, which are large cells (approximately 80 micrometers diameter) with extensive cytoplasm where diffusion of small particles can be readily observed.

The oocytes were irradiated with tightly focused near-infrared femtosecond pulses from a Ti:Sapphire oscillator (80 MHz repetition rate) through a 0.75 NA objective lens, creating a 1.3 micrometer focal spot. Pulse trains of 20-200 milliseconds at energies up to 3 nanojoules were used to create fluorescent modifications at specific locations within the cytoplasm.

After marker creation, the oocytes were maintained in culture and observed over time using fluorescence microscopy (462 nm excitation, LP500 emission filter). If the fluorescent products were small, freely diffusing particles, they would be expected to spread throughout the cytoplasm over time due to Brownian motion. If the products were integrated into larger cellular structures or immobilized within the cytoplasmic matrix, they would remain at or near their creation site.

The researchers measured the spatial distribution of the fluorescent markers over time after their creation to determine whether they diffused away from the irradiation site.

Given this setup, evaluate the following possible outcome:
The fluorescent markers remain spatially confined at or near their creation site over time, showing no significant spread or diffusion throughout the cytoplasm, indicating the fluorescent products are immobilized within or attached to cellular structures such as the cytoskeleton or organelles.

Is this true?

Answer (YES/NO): YES